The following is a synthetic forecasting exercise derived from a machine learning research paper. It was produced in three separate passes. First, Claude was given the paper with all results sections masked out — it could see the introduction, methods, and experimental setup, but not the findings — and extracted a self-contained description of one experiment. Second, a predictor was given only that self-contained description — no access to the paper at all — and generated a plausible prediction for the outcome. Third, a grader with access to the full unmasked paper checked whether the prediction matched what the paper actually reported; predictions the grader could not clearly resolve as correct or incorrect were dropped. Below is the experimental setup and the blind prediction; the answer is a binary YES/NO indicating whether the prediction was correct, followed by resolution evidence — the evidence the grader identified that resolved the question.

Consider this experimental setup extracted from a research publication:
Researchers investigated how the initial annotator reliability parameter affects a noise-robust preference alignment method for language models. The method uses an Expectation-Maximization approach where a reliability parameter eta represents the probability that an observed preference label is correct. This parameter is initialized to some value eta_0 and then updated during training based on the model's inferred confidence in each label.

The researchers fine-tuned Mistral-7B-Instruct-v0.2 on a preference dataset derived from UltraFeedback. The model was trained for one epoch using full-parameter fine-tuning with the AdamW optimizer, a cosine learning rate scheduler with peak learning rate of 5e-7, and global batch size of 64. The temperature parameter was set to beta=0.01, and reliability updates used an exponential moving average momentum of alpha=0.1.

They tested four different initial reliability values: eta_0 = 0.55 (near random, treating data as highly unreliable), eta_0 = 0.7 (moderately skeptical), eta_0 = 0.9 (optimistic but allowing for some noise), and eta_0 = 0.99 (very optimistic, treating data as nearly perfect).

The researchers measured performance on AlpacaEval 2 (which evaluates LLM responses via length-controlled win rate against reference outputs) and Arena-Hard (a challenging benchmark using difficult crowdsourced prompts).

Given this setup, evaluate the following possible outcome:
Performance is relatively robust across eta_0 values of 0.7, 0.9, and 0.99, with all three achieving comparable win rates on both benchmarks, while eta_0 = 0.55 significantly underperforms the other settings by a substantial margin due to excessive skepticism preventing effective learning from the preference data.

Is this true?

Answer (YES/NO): NO